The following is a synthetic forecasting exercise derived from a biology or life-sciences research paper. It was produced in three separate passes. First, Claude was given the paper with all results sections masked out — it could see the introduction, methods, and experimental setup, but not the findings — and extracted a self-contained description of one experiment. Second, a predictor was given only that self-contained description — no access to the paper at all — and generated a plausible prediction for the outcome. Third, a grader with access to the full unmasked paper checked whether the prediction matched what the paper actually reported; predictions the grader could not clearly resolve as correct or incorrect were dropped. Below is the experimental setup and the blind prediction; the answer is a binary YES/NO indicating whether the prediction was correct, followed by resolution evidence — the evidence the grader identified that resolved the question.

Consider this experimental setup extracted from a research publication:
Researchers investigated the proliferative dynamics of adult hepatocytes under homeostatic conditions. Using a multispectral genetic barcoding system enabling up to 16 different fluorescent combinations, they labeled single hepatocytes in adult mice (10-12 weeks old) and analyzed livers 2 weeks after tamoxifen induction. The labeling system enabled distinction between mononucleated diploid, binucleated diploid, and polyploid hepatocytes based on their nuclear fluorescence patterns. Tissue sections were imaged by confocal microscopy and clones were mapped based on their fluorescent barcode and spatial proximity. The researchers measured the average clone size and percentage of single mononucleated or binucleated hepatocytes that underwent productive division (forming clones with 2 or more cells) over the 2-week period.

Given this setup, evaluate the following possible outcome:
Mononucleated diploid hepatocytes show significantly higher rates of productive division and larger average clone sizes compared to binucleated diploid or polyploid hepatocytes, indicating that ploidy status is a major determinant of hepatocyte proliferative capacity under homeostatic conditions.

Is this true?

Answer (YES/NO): NO